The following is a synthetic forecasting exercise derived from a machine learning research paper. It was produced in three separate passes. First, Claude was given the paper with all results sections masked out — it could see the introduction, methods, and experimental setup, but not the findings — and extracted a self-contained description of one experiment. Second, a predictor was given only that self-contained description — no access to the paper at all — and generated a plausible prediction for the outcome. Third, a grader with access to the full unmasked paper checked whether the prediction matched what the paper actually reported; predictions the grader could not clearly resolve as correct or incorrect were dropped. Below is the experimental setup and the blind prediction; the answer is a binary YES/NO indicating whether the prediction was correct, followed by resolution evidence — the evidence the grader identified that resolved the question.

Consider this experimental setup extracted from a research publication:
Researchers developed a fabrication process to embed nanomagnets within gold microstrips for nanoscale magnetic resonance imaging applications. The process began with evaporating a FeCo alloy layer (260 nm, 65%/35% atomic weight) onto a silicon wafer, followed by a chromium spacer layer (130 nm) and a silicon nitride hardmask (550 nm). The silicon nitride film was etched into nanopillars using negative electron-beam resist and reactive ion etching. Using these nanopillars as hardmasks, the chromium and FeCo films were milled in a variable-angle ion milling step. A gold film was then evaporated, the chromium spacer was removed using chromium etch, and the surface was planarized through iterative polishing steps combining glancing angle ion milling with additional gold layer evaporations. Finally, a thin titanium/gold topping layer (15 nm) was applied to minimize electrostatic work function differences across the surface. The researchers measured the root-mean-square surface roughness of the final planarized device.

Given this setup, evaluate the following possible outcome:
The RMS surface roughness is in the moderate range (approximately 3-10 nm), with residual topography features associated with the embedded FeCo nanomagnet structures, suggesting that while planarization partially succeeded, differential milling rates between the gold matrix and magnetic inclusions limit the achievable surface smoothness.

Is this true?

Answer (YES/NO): YES